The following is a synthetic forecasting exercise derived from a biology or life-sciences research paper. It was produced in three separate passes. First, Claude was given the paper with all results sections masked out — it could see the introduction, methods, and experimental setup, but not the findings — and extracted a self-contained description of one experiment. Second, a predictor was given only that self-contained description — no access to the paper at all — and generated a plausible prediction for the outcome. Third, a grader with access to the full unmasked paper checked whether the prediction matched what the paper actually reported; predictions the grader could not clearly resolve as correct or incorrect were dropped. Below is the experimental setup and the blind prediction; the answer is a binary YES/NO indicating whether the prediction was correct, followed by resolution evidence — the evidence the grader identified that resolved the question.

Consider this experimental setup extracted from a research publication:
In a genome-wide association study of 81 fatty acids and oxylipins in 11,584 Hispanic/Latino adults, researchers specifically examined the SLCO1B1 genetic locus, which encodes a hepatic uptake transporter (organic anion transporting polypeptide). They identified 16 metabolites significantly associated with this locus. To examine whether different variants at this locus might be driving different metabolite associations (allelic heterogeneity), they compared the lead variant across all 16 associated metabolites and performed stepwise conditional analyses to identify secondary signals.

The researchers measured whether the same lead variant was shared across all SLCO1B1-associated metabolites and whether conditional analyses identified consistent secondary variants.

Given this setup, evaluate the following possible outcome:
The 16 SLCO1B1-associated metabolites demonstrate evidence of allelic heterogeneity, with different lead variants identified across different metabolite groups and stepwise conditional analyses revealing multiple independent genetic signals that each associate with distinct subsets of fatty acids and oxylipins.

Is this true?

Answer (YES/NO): NO